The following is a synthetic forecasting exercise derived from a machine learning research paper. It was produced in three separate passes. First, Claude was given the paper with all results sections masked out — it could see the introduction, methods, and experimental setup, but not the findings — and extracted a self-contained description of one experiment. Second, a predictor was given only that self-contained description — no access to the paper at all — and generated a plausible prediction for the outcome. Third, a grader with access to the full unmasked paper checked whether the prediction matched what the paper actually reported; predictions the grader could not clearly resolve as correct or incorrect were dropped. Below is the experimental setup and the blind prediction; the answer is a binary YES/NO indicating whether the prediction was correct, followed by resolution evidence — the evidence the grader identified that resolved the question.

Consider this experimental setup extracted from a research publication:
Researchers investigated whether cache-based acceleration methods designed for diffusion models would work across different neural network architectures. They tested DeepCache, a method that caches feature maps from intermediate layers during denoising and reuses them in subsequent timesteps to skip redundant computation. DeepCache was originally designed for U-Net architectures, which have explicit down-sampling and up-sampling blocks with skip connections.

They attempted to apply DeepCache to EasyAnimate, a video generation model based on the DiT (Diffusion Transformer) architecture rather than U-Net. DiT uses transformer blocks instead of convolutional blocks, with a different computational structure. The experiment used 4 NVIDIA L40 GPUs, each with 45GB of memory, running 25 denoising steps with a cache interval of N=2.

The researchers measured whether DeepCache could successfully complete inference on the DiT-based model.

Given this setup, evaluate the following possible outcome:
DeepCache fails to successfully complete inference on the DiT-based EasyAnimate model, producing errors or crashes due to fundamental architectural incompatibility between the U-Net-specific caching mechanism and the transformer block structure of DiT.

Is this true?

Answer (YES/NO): NO